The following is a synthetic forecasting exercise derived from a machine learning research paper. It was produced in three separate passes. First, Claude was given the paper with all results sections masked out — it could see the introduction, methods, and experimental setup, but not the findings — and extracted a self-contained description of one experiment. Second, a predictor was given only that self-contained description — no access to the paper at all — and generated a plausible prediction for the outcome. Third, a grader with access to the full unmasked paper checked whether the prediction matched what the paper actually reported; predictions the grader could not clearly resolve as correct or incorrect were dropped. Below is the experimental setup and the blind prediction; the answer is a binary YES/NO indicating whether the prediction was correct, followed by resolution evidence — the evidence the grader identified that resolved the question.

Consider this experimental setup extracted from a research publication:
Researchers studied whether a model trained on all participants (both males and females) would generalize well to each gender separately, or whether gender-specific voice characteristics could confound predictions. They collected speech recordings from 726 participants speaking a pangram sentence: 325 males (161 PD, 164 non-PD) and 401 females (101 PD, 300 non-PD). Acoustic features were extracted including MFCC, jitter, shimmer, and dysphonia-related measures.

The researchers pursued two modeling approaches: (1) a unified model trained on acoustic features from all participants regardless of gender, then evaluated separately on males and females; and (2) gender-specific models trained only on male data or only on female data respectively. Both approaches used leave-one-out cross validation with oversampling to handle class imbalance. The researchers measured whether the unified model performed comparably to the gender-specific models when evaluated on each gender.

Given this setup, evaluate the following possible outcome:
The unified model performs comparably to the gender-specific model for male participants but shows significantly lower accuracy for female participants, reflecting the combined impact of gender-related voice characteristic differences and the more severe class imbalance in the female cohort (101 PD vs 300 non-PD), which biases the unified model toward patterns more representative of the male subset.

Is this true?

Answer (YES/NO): NO